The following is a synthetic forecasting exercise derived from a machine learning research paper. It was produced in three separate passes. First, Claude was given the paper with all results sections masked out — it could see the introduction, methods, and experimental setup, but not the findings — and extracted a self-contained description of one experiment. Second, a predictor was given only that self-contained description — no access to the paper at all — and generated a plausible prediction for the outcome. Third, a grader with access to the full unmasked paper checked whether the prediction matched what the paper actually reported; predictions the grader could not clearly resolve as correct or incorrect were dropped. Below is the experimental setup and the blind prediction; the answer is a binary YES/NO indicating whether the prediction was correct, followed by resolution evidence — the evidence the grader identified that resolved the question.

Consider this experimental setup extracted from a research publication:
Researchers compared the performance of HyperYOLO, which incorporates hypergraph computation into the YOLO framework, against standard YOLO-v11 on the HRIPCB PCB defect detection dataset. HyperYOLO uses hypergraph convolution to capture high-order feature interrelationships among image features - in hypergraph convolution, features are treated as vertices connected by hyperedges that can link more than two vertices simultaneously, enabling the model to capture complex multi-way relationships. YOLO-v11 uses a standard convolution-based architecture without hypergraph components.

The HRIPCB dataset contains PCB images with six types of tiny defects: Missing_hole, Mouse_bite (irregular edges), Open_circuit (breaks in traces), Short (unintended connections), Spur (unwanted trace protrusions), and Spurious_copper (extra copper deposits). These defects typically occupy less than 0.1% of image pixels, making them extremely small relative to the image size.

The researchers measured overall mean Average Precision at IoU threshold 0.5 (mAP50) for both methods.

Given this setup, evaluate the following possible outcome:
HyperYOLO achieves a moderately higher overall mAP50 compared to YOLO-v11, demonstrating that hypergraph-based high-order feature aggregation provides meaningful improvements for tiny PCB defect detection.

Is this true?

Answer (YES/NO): NO